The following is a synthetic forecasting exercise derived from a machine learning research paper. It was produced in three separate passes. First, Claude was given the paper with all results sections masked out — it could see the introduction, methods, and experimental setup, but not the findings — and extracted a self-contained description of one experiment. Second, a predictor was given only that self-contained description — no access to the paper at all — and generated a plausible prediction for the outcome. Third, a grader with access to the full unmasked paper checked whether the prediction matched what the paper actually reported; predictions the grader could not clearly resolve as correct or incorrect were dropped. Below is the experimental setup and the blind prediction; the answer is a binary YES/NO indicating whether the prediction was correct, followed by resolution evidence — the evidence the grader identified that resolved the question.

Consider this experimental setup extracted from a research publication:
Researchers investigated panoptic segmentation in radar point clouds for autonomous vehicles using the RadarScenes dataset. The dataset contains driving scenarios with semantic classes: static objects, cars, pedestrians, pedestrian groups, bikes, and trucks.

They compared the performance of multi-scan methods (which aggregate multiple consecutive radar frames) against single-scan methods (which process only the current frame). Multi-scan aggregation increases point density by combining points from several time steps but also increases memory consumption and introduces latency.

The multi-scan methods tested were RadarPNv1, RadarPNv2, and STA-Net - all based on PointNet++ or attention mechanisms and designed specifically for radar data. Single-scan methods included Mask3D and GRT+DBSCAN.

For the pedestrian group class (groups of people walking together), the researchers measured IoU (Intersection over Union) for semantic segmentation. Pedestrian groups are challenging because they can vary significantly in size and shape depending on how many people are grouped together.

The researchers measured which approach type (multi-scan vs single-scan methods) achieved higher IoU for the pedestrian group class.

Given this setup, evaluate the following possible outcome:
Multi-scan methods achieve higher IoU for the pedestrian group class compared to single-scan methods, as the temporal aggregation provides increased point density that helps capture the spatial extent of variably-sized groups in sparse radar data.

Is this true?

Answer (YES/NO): YES